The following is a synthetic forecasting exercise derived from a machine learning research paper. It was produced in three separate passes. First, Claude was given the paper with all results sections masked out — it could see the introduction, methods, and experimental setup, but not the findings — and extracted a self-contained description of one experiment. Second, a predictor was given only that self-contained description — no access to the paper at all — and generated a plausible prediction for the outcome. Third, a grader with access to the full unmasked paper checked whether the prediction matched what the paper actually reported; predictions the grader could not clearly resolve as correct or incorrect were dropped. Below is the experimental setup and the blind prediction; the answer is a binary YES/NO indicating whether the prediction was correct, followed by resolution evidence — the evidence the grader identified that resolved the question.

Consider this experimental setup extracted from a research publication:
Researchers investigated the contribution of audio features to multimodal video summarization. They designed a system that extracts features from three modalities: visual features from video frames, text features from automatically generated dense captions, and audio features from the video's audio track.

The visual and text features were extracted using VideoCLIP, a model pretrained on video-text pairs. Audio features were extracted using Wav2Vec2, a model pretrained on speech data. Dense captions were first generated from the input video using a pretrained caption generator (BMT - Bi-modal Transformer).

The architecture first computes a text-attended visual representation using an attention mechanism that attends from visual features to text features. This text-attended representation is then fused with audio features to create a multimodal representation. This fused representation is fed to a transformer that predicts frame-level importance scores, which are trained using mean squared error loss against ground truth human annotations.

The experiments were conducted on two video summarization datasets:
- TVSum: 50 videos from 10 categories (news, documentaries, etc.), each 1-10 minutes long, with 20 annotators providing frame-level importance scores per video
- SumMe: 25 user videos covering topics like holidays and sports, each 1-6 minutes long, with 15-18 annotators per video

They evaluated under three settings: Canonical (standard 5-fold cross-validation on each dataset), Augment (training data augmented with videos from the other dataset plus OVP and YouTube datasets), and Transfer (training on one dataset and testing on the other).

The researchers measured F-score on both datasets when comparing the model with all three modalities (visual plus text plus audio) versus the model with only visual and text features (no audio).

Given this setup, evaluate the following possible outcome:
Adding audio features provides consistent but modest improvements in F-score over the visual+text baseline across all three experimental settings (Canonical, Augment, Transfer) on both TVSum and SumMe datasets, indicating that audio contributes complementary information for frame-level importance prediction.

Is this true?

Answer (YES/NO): YES